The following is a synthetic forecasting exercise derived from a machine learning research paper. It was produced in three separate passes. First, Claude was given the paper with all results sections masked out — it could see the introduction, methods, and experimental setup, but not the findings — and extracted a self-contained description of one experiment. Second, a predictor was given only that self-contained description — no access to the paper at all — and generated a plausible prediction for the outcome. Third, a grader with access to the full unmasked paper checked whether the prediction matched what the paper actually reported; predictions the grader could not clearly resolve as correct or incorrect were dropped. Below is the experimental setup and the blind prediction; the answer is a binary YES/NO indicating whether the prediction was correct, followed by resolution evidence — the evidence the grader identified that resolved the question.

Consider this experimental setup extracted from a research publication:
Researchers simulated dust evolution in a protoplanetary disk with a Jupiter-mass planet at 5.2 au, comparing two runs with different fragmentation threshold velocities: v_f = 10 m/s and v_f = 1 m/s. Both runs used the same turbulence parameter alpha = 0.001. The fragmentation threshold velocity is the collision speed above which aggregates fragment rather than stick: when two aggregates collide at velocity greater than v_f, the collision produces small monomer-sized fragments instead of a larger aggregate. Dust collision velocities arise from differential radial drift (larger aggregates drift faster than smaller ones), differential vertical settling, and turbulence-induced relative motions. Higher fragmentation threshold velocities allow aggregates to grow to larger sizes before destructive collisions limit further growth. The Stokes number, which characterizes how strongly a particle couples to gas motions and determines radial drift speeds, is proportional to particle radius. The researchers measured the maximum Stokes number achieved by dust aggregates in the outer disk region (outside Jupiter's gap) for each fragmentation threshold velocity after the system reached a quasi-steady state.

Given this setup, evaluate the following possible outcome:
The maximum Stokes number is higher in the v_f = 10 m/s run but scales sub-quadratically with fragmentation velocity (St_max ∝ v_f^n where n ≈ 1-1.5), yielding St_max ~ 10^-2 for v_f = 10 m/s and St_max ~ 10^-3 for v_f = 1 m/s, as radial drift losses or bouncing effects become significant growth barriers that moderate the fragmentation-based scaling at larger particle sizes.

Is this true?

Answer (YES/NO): NO